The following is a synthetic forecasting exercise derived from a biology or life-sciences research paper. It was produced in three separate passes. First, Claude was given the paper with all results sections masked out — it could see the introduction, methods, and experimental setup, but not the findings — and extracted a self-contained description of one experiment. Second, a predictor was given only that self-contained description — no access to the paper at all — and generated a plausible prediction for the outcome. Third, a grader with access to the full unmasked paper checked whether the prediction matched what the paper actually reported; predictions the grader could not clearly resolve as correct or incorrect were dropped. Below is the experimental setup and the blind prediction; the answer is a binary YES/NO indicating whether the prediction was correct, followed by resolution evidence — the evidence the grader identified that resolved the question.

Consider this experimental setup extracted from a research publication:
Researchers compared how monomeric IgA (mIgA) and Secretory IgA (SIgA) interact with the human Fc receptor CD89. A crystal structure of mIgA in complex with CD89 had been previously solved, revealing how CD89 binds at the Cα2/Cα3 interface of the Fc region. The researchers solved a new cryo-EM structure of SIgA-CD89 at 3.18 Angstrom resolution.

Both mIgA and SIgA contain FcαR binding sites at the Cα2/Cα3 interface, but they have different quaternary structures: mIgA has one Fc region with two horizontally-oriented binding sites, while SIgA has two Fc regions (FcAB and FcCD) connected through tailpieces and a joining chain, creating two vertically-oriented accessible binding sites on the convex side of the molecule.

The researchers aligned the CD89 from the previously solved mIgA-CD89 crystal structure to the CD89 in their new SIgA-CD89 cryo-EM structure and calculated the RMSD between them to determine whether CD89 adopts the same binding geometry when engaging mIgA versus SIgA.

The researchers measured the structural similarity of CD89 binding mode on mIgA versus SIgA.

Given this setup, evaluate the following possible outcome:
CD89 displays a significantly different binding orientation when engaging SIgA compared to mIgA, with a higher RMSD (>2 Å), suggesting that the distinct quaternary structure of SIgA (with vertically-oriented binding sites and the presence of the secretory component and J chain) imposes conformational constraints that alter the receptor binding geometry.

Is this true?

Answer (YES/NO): NO